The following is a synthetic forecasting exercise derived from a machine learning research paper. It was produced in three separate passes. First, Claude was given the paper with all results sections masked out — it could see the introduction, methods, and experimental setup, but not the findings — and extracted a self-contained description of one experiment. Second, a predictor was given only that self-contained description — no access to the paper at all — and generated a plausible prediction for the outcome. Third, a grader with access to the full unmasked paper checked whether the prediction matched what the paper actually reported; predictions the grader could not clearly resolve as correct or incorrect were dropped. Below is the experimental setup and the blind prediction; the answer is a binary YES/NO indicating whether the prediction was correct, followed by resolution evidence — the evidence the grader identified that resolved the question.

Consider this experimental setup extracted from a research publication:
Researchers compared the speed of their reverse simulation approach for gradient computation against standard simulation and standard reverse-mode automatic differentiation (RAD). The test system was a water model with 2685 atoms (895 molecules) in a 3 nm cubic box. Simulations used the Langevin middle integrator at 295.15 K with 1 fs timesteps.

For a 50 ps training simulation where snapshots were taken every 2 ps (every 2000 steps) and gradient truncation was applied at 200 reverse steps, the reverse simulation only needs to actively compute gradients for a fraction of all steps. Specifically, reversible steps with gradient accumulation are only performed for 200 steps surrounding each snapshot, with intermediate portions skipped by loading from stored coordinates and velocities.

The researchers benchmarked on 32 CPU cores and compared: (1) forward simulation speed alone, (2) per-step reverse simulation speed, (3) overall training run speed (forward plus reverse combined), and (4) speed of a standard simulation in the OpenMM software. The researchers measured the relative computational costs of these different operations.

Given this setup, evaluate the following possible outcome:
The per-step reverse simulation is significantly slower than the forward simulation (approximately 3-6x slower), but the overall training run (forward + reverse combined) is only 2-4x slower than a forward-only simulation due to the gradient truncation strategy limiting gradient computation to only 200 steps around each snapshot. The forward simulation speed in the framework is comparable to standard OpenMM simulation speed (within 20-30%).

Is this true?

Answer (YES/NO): NO